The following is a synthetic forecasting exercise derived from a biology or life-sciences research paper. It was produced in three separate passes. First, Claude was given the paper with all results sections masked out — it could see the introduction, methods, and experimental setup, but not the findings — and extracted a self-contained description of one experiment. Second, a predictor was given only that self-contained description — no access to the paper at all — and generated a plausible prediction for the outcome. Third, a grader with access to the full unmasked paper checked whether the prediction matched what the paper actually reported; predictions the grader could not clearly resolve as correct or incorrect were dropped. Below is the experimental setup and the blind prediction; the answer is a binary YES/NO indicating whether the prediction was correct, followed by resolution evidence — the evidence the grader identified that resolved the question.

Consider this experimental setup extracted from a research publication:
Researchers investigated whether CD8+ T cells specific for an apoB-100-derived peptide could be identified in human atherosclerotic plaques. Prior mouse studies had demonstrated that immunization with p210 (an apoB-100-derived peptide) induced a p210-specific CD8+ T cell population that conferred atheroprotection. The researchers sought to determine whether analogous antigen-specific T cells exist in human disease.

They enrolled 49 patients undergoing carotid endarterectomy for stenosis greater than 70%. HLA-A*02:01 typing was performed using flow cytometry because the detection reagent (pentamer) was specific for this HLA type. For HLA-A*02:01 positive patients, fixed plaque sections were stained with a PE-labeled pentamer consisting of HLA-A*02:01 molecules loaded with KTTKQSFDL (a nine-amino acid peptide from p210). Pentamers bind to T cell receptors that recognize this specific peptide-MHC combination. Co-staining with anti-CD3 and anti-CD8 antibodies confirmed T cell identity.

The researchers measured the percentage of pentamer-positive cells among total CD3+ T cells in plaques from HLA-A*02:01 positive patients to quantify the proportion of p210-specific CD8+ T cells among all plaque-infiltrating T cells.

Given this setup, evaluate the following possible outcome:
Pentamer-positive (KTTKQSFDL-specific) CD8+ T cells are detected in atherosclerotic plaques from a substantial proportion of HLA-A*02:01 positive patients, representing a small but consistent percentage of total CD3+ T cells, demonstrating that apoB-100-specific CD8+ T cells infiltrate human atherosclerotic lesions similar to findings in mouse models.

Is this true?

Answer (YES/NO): YES